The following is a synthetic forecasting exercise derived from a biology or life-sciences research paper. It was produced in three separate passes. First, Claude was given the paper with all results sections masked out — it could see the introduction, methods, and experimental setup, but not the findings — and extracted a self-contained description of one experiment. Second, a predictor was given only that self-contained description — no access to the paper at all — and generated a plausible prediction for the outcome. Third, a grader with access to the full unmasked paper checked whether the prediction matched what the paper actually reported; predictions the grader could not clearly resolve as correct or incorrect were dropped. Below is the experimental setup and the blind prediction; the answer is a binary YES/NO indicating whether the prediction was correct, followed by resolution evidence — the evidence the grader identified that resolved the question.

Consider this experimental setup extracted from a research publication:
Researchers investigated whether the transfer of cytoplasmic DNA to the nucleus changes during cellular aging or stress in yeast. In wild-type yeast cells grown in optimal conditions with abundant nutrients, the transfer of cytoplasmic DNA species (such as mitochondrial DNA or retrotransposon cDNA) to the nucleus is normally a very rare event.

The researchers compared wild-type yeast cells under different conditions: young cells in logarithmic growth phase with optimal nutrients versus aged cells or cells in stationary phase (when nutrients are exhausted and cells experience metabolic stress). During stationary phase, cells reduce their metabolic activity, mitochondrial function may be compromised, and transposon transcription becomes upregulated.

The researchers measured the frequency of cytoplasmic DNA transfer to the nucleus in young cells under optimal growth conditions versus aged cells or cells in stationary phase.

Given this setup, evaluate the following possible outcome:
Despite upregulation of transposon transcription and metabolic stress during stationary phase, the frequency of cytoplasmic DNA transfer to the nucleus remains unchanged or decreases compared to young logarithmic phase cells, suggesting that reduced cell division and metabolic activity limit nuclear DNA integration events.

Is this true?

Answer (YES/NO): NO